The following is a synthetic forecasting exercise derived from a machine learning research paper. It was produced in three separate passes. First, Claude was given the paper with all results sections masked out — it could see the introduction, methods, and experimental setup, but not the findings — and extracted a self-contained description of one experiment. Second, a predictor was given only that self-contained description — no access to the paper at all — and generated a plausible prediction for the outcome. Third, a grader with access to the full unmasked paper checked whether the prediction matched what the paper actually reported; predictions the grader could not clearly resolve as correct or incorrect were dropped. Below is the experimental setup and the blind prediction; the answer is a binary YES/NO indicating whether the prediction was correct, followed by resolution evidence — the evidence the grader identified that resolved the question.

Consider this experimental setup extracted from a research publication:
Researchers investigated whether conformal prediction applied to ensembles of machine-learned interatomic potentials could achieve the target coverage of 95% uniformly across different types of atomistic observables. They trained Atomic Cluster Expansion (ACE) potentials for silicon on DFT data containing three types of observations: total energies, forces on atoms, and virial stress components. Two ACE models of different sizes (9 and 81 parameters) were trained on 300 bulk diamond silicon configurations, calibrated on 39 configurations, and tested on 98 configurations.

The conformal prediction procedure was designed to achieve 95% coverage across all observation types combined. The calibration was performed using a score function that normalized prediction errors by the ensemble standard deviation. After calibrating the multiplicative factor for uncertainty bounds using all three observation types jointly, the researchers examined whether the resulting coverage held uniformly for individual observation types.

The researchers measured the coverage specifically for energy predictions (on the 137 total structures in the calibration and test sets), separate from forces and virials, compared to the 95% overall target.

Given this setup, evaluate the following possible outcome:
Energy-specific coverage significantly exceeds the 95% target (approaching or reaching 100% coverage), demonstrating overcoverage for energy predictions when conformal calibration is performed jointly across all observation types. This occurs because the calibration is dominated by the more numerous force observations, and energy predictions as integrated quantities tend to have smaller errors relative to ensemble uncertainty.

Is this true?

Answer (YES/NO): NO